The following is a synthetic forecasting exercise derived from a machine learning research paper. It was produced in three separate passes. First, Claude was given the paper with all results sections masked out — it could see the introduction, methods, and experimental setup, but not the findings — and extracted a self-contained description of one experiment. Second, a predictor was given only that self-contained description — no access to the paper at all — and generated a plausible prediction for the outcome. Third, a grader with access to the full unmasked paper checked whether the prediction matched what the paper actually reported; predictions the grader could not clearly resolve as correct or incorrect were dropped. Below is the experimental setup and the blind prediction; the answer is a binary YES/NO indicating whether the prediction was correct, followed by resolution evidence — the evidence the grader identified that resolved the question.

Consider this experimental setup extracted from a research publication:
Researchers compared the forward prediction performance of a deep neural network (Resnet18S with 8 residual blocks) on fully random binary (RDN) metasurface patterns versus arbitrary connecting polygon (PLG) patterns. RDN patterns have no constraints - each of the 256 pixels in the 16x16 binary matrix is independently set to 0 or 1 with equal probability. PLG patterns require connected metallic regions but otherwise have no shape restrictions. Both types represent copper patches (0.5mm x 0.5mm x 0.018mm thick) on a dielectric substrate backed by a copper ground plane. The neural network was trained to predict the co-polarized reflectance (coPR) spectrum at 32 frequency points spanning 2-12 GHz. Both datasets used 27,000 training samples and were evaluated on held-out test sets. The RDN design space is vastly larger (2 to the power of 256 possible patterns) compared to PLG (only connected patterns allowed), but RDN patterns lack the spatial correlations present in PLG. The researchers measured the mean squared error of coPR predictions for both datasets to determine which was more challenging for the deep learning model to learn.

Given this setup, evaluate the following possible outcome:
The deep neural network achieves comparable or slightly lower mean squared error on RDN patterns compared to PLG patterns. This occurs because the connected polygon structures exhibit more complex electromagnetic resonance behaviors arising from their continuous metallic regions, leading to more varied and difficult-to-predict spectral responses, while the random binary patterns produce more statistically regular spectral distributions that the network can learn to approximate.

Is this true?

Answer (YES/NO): NO